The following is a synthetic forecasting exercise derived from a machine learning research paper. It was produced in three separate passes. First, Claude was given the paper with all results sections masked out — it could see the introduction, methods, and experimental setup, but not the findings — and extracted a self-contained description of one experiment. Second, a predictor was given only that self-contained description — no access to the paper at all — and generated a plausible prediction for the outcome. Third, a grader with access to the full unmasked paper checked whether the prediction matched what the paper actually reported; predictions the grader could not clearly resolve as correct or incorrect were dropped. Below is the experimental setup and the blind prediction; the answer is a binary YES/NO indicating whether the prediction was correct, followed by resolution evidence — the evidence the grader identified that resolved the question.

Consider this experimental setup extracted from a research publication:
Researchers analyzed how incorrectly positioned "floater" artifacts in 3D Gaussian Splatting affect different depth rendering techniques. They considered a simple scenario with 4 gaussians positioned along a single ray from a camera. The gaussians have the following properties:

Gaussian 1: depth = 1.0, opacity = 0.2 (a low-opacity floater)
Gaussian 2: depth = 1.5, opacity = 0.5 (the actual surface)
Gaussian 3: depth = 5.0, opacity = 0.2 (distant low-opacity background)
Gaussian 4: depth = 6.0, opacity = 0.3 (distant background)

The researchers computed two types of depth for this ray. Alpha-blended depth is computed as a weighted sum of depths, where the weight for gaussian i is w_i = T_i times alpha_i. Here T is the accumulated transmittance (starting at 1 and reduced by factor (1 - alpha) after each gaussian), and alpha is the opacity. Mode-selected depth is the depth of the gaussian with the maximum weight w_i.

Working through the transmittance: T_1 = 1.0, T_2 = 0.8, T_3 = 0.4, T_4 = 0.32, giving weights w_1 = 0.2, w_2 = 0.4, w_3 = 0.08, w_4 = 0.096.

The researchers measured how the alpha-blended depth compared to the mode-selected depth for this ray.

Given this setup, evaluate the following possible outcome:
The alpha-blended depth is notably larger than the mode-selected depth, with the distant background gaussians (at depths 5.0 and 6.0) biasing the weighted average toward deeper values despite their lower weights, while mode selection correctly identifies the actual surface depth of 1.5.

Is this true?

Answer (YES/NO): NO